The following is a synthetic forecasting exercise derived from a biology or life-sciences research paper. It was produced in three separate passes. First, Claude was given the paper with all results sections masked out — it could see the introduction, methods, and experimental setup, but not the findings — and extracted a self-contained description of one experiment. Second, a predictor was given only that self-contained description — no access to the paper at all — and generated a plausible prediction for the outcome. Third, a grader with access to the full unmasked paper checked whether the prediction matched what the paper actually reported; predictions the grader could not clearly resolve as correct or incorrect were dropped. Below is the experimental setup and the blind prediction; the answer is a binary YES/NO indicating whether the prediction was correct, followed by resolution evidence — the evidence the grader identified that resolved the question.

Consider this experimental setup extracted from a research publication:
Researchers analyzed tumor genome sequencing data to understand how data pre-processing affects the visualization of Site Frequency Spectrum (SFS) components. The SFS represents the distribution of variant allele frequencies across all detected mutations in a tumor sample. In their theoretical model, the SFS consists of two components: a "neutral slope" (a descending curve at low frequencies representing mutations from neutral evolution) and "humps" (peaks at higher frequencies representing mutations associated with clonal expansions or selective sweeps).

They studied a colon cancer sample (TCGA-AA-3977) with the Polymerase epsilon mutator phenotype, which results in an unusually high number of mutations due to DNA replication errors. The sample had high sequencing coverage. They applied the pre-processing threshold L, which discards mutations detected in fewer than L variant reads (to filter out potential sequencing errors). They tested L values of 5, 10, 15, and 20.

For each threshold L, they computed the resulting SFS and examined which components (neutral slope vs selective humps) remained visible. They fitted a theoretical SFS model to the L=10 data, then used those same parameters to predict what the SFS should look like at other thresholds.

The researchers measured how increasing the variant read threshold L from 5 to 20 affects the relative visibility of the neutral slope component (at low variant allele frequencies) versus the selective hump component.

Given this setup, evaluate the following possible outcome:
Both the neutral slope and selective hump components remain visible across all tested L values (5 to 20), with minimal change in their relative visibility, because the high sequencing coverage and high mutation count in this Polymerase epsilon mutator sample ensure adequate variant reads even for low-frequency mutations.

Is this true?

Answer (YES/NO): NO